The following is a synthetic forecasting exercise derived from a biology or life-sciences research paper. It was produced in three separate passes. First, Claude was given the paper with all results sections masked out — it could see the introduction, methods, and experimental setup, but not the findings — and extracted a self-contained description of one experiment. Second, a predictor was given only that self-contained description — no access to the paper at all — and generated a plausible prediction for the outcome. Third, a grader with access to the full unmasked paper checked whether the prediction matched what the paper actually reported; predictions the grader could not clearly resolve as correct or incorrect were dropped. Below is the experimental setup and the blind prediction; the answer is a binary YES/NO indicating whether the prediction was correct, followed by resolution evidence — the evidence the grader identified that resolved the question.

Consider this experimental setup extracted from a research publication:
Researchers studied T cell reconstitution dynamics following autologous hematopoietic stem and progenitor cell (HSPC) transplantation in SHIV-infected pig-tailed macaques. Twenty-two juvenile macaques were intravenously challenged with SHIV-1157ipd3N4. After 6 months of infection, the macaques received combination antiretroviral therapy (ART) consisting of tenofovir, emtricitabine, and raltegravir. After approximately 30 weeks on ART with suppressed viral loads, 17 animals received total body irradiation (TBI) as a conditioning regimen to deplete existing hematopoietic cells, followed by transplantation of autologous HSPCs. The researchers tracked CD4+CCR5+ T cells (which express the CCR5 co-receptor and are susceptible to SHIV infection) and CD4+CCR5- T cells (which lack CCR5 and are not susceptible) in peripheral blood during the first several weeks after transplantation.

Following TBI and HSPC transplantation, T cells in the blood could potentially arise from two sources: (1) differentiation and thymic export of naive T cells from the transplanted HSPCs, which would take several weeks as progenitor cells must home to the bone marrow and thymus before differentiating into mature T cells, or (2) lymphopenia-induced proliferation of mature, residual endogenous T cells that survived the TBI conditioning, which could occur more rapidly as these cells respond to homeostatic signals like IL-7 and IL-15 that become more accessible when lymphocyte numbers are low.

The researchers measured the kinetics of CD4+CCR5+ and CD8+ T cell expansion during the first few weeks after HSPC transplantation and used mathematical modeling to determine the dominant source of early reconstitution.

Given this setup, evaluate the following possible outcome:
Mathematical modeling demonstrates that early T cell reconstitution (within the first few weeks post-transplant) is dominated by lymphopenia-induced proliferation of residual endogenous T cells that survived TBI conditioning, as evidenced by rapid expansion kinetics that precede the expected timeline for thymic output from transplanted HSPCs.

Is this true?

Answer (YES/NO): YES